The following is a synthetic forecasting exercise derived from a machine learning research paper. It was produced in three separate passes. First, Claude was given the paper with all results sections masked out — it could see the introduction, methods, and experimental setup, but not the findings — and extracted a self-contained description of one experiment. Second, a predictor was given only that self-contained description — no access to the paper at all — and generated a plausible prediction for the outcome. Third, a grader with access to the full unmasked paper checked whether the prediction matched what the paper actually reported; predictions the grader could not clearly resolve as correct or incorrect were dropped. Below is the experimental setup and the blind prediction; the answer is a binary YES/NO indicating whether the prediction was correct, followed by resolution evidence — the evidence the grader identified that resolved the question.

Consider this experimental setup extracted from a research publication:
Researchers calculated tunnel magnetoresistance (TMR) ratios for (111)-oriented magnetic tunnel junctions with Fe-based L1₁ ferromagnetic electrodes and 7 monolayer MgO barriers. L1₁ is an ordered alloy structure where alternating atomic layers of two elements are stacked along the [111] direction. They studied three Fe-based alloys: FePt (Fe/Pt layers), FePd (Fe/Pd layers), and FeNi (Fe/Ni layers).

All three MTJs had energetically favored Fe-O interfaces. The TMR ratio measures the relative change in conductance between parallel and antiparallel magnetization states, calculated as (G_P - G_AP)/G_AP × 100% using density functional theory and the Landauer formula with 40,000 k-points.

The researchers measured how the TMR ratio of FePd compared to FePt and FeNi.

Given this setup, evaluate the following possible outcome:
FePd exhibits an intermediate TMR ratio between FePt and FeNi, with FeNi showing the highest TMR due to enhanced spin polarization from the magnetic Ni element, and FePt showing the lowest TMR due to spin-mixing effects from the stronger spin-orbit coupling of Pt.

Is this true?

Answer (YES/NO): NO